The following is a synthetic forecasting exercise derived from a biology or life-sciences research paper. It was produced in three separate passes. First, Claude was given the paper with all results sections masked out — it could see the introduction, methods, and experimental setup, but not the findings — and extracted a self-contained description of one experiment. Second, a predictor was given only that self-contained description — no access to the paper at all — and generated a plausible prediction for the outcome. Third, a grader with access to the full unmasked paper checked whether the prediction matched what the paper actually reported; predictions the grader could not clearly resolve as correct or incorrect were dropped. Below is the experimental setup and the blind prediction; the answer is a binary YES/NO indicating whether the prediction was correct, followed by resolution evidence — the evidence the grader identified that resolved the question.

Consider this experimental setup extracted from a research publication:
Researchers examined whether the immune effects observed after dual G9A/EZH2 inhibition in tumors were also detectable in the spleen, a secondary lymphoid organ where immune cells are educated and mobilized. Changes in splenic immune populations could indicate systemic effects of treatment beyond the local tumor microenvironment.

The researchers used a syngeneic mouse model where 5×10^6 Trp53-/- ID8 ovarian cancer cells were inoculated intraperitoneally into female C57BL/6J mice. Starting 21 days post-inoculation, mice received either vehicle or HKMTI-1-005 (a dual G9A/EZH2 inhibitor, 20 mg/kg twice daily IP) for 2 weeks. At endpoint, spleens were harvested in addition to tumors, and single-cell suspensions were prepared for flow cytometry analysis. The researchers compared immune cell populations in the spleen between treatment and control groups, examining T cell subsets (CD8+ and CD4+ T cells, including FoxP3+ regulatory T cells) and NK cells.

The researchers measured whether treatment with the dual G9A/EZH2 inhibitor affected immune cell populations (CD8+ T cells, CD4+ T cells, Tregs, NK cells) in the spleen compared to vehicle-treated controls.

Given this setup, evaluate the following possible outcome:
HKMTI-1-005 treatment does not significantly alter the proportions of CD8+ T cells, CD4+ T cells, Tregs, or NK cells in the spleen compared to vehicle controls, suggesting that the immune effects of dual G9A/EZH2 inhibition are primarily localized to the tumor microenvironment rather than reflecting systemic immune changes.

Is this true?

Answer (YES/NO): NO